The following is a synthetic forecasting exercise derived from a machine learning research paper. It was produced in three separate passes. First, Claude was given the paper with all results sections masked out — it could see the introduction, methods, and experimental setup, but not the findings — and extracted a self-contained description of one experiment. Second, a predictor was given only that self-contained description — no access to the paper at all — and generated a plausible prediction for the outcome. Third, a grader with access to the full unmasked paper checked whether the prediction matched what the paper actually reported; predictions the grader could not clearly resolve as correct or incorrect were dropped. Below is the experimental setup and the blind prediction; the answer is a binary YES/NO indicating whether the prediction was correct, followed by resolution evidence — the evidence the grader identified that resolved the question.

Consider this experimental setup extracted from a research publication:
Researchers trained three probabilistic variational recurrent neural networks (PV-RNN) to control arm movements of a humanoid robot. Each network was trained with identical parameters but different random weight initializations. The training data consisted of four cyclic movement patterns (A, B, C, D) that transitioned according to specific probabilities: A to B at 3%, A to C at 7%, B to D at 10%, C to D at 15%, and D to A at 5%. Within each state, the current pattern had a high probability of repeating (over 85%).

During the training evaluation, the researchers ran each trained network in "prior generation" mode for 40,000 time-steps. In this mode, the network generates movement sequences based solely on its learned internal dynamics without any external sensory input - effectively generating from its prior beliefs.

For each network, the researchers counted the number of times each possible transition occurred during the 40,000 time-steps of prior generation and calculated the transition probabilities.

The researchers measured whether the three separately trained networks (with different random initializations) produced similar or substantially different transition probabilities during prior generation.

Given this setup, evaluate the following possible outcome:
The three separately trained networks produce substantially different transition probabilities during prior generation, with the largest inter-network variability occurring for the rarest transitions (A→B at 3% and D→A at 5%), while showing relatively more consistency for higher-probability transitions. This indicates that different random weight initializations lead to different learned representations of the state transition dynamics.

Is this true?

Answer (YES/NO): NO